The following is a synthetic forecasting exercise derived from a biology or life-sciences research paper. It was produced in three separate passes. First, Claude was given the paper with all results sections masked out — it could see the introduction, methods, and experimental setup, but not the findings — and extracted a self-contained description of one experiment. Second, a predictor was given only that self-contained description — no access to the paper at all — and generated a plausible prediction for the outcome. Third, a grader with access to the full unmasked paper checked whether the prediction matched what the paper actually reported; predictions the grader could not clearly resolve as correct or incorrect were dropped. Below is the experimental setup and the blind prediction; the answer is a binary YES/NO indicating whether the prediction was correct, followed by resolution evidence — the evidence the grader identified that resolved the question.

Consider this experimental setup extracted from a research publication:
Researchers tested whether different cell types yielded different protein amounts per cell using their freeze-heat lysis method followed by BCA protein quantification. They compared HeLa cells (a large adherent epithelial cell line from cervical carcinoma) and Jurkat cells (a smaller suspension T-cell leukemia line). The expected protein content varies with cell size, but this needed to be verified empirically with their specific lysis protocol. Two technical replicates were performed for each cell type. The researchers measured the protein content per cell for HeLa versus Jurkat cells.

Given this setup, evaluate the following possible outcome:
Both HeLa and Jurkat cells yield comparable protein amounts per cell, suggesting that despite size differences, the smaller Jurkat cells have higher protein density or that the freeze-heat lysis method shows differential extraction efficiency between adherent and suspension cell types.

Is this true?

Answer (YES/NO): NO